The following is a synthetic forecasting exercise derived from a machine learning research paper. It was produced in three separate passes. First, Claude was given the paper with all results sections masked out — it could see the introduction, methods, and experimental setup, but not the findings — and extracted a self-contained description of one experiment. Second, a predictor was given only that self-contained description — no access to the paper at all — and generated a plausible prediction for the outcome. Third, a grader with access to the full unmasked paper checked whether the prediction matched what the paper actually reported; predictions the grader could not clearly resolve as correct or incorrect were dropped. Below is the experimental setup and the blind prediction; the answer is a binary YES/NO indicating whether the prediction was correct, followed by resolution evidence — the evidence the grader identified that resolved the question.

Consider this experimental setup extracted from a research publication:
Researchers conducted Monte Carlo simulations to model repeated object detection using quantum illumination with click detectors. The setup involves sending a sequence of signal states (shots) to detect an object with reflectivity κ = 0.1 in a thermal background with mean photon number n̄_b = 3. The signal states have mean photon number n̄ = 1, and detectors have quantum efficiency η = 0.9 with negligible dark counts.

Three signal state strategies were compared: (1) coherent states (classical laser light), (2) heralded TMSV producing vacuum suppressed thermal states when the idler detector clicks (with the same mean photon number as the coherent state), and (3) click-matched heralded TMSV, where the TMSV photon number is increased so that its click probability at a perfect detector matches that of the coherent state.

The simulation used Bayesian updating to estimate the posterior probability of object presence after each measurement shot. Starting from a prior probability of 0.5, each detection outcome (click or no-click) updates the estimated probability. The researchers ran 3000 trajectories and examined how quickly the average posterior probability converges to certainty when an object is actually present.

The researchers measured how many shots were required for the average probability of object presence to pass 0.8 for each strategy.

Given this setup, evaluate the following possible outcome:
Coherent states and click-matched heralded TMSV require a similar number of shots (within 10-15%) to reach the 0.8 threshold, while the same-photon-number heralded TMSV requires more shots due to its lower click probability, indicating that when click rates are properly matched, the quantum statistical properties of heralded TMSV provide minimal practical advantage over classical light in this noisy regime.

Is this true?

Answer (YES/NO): NO